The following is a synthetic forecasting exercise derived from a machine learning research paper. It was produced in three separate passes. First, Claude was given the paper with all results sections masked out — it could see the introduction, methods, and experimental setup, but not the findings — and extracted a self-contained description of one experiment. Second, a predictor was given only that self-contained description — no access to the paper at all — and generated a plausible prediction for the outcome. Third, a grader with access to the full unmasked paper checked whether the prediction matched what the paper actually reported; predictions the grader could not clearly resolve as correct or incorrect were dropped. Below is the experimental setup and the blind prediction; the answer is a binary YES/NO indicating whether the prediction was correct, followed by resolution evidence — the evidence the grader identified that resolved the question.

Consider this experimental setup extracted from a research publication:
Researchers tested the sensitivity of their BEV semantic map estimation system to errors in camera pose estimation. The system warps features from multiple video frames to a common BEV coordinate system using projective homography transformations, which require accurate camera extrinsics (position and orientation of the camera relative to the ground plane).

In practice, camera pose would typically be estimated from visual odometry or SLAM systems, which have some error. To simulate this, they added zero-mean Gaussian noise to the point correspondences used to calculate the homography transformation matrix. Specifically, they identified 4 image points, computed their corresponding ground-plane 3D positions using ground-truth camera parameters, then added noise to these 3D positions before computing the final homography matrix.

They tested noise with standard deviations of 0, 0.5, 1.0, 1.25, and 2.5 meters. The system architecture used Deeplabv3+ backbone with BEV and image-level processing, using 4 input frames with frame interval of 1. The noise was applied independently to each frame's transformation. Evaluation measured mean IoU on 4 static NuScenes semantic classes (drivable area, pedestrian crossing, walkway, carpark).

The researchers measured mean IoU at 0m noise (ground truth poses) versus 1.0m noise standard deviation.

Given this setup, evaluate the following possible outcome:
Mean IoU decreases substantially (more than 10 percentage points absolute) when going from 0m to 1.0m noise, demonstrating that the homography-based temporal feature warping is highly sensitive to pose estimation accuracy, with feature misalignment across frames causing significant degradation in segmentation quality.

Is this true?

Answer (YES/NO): NO